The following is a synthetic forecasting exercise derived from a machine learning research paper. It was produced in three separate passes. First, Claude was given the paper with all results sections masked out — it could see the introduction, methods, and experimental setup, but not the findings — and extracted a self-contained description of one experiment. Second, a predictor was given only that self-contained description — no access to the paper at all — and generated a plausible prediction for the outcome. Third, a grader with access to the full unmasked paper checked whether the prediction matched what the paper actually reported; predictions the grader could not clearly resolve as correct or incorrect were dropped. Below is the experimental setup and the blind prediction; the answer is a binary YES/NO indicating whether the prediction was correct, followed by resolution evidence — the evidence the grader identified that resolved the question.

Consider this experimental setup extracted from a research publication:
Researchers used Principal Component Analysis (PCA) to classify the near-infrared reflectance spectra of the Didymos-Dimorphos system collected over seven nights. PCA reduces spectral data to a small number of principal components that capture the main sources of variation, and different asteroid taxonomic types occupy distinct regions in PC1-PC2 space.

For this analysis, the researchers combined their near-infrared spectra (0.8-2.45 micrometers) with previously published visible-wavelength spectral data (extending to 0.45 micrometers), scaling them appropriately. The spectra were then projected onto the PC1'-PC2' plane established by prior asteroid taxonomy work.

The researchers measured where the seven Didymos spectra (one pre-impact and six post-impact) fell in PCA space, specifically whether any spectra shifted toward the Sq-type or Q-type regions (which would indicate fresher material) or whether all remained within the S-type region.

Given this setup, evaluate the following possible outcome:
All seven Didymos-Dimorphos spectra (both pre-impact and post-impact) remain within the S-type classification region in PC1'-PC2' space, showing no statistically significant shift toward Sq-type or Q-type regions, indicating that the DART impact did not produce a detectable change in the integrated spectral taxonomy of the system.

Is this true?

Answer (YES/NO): YES